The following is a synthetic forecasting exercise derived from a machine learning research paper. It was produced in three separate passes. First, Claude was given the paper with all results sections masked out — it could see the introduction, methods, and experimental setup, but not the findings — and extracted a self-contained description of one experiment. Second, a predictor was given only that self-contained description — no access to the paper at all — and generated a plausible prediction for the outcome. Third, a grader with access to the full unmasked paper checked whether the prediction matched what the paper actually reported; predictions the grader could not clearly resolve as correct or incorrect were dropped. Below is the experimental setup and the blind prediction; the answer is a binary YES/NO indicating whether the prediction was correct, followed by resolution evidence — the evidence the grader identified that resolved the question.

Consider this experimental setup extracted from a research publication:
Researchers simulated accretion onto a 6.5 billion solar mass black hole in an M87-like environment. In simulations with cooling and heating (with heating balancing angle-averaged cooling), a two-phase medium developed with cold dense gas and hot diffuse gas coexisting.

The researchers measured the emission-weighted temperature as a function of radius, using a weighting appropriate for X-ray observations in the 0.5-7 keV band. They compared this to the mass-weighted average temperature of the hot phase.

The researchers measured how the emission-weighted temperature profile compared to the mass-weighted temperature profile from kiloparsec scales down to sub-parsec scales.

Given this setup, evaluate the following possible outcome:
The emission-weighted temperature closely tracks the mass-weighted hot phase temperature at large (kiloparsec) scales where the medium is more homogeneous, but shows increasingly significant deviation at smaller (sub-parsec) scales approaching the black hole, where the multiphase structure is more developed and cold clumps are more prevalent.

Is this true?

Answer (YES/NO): NO